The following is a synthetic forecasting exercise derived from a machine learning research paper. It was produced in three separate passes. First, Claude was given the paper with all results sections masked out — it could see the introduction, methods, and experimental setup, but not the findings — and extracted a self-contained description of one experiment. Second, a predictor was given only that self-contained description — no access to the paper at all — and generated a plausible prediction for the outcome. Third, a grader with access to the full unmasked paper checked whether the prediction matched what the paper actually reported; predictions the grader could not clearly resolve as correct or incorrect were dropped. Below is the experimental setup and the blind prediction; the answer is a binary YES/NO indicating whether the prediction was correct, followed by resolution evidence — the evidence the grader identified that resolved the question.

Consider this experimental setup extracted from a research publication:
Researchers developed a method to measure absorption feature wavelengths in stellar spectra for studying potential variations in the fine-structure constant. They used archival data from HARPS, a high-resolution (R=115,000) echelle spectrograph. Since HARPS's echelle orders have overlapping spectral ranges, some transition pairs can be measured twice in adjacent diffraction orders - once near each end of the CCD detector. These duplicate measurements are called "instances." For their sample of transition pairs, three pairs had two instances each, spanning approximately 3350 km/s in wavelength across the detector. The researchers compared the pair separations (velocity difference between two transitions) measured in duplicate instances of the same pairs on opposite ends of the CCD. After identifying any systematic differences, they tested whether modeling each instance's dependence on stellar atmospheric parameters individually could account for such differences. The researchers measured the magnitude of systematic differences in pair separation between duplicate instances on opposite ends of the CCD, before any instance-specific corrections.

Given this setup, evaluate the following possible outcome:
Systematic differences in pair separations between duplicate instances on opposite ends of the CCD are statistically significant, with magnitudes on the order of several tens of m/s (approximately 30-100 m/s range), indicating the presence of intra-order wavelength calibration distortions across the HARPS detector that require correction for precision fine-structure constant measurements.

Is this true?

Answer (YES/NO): NO